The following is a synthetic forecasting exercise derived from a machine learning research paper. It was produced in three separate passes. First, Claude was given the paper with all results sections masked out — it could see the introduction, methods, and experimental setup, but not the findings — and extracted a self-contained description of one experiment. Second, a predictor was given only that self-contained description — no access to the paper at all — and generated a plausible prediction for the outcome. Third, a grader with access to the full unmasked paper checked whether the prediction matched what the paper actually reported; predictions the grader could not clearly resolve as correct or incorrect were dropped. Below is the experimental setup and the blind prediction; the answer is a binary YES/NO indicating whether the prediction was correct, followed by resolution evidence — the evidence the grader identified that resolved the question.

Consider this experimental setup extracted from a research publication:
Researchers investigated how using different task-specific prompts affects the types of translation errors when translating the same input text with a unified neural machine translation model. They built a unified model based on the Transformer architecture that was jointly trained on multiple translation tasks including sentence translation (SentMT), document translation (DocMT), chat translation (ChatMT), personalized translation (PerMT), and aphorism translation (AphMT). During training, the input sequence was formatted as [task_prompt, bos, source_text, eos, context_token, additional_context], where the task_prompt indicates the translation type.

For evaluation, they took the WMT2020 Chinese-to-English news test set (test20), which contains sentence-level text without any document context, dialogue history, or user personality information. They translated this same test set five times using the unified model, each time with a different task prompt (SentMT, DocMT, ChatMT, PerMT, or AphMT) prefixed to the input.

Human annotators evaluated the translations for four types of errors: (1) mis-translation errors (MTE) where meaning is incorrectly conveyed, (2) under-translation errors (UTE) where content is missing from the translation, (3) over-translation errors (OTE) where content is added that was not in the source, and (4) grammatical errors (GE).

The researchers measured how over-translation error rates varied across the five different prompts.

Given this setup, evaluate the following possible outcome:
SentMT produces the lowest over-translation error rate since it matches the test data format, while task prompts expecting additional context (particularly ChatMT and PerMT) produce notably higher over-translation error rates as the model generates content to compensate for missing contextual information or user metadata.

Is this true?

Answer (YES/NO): NO